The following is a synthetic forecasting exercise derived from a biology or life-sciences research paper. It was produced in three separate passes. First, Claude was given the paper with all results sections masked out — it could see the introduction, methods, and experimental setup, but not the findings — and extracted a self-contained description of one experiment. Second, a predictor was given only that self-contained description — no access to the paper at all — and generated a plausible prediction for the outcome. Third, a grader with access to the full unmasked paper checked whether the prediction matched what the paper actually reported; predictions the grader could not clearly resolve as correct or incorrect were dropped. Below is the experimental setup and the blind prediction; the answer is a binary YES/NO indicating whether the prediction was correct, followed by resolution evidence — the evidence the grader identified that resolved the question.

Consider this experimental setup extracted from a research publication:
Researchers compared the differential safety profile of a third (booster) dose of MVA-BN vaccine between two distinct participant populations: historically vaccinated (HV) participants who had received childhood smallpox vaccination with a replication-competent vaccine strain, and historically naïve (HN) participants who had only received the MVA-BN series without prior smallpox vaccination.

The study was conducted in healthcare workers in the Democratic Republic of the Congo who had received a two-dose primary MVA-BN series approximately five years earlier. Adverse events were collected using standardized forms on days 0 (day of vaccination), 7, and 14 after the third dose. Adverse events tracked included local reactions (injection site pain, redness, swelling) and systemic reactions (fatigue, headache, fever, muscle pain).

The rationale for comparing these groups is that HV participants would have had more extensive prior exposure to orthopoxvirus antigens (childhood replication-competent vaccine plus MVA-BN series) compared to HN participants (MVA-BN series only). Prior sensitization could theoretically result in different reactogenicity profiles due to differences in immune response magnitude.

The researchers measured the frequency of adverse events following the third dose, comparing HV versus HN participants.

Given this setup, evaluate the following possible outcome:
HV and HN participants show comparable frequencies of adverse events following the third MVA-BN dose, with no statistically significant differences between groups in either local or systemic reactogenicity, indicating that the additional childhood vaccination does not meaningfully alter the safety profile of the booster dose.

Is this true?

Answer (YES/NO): YES